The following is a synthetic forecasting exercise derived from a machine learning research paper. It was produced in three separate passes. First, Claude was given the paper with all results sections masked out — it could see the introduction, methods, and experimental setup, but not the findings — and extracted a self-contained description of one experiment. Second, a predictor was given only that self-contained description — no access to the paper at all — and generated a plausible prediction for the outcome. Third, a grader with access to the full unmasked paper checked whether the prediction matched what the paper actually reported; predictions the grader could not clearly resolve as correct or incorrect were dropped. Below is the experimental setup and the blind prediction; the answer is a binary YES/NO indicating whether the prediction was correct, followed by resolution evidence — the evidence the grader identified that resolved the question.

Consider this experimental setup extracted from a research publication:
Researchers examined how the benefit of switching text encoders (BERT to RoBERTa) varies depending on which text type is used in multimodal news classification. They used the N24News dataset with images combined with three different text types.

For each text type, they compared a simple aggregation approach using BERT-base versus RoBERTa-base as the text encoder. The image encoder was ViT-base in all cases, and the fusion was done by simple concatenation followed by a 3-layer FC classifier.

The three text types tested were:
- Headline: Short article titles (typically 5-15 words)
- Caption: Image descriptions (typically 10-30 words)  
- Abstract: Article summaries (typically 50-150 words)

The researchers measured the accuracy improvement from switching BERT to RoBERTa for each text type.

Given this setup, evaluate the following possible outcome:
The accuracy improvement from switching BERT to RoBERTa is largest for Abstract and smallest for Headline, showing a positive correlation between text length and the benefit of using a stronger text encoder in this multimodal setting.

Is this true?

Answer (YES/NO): YES